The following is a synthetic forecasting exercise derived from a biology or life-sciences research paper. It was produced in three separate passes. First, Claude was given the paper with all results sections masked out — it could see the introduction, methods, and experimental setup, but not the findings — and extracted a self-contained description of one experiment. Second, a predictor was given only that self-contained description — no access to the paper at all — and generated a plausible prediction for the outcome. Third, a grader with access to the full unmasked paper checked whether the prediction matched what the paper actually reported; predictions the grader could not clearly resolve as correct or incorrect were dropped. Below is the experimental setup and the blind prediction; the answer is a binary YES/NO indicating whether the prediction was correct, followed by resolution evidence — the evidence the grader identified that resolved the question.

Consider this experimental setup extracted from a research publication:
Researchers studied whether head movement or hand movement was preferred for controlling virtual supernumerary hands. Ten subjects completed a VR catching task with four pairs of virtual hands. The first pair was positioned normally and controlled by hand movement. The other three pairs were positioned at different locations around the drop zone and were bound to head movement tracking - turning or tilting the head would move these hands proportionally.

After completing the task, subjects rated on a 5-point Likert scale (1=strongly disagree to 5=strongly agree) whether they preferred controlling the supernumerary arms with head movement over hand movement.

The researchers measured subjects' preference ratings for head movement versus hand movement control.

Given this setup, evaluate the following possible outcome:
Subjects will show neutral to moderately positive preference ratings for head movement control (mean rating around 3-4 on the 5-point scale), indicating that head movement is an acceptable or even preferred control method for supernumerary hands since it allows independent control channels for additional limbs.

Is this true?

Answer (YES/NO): NO